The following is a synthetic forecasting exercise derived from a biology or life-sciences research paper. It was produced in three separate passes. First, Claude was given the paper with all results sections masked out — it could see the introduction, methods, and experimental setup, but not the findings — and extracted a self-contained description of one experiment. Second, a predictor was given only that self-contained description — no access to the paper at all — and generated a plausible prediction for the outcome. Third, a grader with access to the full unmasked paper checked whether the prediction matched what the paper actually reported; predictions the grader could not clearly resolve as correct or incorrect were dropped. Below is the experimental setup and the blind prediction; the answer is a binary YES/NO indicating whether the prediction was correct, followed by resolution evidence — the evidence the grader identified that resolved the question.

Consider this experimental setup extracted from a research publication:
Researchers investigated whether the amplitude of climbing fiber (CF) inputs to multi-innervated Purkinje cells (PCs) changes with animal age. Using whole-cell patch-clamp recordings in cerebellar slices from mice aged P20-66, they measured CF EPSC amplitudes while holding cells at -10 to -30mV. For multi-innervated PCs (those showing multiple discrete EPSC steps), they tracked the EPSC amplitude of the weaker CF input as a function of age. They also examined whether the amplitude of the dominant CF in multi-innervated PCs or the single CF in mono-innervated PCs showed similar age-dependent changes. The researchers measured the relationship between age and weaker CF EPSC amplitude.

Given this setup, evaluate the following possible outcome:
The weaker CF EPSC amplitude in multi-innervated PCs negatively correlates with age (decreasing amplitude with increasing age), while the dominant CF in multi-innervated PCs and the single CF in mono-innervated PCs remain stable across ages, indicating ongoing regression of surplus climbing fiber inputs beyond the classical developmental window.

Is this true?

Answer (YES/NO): NO